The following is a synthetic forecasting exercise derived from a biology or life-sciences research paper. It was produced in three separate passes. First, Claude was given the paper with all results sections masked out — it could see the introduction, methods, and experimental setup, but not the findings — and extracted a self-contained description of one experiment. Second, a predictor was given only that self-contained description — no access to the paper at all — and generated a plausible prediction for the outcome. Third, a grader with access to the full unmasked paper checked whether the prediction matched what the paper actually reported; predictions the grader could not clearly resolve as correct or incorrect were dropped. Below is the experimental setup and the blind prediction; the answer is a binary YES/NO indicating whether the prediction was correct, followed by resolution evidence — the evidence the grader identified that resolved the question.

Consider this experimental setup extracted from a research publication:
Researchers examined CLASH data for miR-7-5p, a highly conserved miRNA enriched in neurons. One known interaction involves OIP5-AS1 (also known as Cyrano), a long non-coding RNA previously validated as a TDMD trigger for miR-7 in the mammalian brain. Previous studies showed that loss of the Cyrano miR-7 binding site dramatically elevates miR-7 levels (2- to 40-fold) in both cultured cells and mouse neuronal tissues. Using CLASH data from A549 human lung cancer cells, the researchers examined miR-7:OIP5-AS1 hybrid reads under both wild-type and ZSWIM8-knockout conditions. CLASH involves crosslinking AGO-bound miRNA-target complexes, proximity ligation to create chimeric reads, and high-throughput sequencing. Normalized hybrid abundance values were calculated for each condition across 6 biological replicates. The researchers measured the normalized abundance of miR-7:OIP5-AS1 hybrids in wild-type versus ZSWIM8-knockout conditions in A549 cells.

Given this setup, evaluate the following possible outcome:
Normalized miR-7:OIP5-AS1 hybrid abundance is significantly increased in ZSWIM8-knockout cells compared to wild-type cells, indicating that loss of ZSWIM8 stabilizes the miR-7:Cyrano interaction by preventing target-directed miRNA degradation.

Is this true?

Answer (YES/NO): YES